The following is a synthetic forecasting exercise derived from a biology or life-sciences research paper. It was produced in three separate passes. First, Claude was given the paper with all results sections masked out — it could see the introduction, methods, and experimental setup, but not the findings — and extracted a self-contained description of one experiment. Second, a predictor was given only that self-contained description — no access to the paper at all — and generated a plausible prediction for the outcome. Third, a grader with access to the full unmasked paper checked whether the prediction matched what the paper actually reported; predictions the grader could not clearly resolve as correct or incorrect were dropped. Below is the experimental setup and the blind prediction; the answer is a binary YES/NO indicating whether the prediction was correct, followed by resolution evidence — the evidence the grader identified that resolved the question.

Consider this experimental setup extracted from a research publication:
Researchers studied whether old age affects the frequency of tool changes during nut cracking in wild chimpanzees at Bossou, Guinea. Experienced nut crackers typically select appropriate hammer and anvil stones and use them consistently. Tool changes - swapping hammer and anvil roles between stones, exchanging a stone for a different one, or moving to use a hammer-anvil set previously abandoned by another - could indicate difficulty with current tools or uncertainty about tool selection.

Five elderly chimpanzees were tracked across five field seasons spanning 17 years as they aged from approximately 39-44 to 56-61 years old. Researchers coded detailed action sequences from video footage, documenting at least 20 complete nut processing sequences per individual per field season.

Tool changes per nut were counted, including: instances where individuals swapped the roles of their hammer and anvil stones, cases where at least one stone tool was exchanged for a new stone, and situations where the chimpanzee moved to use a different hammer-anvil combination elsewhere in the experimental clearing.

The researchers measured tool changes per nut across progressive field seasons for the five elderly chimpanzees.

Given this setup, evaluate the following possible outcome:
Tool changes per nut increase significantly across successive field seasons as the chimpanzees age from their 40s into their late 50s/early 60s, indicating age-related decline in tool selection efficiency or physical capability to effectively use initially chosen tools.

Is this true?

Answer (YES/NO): NO